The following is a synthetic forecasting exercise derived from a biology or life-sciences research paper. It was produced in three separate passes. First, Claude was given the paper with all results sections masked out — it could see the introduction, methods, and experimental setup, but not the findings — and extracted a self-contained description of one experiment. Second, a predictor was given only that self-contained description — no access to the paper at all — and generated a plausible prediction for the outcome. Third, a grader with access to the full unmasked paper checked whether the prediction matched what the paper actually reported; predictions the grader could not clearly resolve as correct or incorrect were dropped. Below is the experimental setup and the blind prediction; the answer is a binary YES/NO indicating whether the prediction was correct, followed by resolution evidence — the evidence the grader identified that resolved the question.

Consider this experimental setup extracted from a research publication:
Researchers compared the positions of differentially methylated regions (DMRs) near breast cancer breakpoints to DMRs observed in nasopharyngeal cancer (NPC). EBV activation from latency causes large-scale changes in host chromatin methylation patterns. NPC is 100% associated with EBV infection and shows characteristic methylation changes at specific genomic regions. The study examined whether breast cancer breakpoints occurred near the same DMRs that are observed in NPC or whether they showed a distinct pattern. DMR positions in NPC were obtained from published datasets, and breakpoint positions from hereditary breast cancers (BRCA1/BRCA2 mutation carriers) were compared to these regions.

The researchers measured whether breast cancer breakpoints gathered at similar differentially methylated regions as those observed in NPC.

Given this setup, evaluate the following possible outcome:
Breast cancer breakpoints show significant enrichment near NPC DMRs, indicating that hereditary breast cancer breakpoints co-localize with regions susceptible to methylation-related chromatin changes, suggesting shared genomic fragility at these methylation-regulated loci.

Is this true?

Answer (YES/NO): YES